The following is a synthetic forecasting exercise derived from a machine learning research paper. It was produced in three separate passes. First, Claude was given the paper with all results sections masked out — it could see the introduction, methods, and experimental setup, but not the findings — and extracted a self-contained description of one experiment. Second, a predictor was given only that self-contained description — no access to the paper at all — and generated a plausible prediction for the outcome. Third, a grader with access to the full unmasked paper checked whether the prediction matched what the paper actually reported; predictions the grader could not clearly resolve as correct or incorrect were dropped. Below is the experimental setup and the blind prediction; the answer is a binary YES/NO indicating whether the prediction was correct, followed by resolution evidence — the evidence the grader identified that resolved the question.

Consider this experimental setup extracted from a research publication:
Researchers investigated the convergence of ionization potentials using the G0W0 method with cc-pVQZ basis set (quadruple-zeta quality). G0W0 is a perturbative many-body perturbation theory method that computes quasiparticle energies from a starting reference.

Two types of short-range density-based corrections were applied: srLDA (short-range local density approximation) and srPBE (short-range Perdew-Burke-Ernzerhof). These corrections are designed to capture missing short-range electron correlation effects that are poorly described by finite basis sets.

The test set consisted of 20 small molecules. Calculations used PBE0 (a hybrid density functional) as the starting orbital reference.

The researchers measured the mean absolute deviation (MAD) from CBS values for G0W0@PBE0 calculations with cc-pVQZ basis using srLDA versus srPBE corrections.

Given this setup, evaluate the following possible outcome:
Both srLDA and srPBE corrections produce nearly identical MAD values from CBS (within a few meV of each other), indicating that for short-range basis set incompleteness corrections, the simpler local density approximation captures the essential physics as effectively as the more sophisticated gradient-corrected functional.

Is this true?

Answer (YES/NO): NO